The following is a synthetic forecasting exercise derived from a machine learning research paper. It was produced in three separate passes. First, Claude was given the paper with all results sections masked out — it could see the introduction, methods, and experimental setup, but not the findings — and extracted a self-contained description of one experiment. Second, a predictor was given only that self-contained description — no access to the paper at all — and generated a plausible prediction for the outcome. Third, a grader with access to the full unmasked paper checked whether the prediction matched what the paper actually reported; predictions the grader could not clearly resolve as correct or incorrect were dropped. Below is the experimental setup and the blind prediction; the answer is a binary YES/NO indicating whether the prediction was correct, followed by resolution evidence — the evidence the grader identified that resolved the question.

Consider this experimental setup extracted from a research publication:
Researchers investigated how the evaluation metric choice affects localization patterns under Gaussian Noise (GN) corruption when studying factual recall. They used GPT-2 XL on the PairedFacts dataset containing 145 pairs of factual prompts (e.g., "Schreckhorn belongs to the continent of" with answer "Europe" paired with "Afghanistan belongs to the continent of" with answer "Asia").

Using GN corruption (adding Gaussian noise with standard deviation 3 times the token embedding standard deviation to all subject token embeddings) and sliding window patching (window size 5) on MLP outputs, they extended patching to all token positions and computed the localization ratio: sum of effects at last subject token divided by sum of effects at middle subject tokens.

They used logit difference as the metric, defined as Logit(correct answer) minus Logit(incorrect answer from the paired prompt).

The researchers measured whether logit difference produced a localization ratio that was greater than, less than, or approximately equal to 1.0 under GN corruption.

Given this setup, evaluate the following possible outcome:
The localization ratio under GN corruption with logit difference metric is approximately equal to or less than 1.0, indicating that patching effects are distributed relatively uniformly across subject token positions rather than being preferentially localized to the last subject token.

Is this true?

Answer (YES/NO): YES